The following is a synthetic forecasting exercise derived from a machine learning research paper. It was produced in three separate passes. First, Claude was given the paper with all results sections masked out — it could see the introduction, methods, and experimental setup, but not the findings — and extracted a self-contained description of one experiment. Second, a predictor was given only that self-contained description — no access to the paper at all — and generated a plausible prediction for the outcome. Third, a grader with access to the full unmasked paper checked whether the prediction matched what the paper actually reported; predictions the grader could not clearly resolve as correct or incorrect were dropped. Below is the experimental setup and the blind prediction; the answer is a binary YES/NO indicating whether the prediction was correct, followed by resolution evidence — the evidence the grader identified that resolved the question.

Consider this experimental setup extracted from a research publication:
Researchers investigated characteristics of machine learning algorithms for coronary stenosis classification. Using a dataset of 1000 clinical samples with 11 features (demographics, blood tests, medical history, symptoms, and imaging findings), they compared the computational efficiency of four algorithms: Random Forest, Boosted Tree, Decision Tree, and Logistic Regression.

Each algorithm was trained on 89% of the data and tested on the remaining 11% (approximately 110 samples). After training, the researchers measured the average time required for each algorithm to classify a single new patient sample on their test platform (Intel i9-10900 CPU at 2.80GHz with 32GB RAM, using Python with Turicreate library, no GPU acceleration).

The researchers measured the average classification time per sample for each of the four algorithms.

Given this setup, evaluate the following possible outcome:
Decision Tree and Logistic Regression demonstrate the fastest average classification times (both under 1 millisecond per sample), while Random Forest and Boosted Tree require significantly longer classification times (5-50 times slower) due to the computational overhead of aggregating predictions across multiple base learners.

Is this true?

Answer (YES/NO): NO